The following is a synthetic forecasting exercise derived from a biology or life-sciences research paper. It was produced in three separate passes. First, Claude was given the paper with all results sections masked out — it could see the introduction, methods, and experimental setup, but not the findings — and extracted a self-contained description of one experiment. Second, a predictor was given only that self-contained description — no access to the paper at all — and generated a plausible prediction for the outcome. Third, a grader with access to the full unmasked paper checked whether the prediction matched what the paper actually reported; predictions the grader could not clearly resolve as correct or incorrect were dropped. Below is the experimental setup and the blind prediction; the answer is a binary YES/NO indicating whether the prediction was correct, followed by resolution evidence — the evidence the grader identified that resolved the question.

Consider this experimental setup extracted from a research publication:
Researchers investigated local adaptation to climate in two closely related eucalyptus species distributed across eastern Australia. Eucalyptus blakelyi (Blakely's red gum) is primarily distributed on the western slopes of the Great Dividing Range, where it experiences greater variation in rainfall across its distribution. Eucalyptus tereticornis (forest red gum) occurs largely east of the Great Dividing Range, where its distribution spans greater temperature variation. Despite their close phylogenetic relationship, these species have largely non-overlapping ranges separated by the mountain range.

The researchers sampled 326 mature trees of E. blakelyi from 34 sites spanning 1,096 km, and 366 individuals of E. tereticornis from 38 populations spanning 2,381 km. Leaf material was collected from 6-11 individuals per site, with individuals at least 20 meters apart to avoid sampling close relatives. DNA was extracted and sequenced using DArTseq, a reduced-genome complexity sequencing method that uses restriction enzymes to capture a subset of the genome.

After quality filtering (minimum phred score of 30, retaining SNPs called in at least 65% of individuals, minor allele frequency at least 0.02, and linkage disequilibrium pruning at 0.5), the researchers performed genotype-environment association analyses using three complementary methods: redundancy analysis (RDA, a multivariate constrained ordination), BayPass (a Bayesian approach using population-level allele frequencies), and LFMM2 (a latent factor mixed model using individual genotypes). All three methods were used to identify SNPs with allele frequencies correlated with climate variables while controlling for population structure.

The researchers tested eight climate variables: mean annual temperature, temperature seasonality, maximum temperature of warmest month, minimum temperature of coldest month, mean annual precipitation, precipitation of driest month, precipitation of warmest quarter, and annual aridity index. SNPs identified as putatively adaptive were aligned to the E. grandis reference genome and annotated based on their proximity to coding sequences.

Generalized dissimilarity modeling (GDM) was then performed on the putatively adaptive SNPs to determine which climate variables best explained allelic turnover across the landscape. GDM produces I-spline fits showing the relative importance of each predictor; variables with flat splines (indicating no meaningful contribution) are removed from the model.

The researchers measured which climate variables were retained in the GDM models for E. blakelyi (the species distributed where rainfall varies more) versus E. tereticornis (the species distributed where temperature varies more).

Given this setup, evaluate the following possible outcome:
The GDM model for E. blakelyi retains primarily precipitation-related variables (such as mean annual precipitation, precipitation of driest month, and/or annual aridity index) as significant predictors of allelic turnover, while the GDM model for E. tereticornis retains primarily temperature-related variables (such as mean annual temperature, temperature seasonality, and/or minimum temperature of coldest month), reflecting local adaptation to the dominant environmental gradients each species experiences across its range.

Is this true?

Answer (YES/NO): NO